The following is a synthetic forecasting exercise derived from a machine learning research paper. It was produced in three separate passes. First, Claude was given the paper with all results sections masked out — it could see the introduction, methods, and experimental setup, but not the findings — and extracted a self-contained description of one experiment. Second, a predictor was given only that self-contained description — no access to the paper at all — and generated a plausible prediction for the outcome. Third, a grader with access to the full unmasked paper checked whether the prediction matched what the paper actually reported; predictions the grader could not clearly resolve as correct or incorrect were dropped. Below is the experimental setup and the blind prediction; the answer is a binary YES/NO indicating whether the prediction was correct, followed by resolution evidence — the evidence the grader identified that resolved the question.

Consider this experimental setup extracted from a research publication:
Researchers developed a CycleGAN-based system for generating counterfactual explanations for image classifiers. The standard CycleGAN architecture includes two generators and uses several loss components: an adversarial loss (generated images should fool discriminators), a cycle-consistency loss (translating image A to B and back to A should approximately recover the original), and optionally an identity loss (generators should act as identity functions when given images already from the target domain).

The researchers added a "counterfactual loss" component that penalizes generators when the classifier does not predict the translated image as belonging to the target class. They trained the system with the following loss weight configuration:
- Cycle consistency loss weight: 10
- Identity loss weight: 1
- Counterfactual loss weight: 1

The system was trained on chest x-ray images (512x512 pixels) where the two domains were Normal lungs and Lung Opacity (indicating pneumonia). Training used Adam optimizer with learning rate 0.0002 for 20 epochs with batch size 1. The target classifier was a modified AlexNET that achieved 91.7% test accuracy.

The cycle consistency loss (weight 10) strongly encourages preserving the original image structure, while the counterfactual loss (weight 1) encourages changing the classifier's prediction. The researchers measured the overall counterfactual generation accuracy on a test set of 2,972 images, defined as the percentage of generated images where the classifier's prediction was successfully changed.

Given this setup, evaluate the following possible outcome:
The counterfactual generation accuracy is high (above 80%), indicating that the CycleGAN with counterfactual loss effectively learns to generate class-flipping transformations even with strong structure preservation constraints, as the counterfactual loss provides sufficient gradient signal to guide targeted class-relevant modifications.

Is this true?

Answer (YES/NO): YES